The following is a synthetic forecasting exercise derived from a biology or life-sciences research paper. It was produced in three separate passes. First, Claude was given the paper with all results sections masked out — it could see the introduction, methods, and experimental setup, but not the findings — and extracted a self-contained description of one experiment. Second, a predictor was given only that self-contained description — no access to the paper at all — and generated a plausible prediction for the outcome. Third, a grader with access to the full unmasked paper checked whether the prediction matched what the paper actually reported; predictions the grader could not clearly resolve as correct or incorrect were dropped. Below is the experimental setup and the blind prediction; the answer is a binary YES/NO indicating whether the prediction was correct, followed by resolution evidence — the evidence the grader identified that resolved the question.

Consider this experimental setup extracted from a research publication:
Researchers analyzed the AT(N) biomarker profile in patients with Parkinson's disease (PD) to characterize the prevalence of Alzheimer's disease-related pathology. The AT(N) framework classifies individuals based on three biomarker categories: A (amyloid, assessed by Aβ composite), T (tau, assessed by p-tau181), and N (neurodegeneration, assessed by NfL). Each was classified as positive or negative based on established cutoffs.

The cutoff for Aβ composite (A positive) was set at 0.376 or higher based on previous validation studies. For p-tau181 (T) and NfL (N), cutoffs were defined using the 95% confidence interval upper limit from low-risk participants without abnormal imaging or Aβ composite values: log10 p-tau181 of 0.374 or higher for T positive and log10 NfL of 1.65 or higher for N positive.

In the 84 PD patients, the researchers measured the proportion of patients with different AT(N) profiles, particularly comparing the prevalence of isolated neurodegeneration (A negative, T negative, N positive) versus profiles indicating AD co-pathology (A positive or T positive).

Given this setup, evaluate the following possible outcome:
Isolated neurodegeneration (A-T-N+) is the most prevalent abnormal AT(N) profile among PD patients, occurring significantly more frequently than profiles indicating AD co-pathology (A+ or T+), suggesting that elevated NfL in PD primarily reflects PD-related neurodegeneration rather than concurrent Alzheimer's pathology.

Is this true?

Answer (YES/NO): NO